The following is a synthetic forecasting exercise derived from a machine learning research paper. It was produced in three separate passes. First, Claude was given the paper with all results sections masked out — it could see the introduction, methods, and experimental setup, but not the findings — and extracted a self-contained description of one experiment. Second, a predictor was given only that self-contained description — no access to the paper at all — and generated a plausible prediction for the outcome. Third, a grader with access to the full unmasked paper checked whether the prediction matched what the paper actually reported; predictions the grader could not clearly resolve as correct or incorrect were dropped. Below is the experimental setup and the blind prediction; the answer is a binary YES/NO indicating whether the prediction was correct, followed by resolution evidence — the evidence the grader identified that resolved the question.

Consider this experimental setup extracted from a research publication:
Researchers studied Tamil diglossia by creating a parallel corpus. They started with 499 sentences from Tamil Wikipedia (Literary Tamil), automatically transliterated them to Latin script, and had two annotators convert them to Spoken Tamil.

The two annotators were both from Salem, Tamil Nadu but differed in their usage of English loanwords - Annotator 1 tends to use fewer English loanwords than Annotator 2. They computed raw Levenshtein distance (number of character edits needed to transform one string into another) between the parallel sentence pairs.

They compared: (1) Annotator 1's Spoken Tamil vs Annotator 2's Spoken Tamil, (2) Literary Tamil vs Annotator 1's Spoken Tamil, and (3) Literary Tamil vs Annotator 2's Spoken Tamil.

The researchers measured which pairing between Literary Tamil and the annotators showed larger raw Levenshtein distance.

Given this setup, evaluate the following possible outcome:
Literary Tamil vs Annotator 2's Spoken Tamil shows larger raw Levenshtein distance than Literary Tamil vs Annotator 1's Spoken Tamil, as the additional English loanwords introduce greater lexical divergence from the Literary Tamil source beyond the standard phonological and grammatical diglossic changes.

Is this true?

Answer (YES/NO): YES